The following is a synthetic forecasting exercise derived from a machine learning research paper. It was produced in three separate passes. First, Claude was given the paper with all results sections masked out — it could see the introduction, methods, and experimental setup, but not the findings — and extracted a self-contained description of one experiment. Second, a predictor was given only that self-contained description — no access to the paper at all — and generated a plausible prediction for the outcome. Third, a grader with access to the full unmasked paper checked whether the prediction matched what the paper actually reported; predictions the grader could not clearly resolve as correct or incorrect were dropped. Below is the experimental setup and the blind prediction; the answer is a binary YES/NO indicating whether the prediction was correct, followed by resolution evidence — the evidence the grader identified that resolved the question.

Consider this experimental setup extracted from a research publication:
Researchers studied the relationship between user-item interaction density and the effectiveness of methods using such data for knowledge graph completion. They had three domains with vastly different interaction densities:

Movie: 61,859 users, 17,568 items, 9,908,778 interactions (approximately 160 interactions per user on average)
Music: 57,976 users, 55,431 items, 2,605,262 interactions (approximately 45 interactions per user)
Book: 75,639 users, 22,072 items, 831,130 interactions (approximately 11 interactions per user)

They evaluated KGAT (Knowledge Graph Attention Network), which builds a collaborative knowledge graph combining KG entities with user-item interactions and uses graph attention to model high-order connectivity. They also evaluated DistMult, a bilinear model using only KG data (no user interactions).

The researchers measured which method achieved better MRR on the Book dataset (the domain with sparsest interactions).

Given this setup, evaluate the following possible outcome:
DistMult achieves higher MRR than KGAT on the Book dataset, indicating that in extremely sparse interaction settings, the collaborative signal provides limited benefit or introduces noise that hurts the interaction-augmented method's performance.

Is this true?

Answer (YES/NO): YES